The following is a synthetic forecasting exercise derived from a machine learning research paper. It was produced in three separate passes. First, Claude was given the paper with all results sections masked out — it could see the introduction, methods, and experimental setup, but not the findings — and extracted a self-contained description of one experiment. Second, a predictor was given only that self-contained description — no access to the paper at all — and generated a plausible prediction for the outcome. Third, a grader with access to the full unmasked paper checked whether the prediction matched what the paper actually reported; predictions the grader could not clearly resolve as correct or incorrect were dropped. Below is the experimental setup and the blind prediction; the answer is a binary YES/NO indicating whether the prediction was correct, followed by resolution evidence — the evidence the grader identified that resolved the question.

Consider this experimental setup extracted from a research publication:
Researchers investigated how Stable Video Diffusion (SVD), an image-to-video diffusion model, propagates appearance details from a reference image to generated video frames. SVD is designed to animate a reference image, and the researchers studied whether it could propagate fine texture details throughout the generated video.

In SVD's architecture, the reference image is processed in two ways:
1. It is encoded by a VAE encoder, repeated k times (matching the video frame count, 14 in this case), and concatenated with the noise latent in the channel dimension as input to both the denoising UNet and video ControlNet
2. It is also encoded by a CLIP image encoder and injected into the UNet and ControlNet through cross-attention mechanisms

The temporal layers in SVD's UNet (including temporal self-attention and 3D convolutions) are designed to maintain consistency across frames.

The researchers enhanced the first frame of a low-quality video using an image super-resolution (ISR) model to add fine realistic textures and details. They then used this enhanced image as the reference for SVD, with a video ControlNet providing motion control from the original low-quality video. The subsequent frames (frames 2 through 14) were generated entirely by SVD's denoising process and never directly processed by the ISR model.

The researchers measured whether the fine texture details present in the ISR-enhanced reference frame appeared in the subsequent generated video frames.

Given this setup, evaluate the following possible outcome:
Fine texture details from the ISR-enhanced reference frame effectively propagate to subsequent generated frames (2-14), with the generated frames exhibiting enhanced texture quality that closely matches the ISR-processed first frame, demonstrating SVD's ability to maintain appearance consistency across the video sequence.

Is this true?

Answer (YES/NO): YES